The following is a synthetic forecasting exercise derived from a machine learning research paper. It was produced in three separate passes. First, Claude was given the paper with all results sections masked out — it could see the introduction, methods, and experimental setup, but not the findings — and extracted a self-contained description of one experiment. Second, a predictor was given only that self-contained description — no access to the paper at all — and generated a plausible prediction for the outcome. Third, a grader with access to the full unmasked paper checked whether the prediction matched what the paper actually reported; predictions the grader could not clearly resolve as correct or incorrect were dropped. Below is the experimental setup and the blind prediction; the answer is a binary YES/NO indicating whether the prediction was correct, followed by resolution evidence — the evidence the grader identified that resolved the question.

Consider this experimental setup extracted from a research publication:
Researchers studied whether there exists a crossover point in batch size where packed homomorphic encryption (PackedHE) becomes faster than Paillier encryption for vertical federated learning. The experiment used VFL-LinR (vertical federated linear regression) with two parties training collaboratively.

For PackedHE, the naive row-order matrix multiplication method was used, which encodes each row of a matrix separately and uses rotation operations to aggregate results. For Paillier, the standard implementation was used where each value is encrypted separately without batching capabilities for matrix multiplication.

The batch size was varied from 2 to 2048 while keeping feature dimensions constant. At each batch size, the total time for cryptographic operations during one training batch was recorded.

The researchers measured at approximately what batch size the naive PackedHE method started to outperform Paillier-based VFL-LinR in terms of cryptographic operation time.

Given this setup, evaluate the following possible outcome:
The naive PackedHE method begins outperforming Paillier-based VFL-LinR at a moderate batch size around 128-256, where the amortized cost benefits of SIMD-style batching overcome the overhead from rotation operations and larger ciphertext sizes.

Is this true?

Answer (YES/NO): NO